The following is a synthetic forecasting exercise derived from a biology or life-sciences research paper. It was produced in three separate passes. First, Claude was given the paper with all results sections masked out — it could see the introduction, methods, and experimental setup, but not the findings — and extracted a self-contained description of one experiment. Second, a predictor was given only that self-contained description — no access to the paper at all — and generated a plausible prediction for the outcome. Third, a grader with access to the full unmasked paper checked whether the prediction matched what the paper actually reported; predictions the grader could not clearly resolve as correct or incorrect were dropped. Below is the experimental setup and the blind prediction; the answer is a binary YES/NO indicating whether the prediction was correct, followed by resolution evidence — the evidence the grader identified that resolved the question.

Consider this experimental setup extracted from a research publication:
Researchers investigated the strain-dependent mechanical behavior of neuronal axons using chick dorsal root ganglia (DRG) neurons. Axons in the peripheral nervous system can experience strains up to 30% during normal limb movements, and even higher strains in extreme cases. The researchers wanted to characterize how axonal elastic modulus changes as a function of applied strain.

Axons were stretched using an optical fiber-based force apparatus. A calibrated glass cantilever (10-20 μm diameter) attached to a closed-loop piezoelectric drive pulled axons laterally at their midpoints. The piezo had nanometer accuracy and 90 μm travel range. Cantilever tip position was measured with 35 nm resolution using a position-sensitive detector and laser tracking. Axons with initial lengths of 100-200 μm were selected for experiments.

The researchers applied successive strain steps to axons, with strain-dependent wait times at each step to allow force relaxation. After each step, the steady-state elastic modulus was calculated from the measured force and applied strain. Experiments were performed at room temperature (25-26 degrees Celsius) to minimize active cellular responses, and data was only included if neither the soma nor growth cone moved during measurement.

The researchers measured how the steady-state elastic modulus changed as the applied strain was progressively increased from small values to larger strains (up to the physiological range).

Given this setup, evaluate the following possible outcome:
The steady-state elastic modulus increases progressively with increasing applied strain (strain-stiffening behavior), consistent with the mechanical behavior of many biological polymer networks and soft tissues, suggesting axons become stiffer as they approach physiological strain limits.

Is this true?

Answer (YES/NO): NO